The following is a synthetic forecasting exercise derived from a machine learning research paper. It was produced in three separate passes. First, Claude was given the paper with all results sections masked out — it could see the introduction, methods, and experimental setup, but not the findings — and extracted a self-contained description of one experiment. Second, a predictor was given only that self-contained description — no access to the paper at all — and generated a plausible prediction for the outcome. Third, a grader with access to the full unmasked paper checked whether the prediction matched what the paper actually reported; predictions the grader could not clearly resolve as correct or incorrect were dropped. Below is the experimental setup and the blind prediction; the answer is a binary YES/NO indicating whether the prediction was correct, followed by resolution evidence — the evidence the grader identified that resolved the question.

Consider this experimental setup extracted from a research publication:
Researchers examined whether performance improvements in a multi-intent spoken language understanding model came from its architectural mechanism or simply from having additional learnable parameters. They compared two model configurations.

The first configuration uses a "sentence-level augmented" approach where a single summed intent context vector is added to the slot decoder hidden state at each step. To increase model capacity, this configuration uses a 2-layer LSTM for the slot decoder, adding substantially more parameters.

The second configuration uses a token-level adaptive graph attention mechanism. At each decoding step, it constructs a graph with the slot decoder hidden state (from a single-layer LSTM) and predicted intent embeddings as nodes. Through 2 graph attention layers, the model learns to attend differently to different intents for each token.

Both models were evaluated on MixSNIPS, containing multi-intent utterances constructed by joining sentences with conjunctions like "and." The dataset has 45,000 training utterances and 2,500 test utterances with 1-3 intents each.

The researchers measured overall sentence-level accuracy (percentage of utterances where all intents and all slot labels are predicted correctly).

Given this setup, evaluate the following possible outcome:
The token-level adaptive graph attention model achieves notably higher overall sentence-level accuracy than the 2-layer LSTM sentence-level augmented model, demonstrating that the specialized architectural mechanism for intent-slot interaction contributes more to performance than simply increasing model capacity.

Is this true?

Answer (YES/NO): YES